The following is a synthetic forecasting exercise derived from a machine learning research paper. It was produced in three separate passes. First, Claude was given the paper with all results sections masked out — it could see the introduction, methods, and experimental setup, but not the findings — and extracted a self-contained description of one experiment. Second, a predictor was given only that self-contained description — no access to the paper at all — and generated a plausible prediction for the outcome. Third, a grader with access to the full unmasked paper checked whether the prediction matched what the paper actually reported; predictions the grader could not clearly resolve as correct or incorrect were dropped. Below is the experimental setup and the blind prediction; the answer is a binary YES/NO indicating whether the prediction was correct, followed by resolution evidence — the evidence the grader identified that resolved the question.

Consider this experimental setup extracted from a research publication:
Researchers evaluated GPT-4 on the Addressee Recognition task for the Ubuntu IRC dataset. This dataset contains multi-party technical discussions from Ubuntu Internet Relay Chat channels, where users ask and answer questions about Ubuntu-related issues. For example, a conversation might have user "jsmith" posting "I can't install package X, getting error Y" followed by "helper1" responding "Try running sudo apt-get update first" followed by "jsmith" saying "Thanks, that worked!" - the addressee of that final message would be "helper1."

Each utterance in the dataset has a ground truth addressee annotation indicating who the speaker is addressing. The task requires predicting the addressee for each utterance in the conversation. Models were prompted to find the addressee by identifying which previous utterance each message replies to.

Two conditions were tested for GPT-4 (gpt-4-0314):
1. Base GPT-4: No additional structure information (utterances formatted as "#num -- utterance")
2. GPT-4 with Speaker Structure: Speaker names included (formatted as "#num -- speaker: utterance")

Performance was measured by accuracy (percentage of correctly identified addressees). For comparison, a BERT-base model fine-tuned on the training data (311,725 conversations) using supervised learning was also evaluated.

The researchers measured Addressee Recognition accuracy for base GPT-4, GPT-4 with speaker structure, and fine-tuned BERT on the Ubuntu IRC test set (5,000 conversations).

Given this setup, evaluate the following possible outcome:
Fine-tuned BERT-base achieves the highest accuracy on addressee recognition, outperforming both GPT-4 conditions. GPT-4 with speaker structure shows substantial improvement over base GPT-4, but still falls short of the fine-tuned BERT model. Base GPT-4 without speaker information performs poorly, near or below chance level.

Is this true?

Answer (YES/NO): NO